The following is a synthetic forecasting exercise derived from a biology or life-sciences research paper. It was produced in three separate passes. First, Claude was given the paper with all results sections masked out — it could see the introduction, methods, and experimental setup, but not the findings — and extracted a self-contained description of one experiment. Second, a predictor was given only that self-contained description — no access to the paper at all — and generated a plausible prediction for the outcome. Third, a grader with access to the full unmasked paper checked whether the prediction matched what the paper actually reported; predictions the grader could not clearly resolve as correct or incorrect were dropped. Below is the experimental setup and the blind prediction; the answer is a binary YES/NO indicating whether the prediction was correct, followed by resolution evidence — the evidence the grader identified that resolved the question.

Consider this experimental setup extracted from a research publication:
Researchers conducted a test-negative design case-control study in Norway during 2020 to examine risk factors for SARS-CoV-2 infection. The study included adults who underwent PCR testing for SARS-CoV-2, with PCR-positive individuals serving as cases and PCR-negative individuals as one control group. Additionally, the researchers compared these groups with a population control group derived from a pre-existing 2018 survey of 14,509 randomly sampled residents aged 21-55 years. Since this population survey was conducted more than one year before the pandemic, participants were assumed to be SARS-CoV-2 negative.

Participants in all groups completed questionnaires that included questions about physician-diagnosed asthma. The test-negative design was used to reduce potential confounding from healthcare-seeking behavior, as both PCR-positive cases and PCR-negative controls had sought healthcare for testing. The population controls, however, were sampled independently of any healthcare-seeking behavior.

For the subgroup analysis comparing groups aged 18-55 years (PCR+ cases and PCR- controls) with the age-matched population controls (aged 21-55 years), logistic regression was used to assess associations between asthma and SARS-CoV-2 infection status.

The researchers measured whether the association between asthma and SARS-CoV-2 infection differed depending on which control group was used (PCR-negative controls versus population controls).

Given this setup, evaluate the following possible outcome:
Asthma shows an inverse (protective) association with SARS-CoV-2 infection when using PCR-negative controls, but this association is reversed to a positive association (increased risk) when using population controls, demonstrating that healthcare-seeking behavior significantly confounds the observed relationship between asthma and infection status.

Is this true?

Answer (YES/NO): YES